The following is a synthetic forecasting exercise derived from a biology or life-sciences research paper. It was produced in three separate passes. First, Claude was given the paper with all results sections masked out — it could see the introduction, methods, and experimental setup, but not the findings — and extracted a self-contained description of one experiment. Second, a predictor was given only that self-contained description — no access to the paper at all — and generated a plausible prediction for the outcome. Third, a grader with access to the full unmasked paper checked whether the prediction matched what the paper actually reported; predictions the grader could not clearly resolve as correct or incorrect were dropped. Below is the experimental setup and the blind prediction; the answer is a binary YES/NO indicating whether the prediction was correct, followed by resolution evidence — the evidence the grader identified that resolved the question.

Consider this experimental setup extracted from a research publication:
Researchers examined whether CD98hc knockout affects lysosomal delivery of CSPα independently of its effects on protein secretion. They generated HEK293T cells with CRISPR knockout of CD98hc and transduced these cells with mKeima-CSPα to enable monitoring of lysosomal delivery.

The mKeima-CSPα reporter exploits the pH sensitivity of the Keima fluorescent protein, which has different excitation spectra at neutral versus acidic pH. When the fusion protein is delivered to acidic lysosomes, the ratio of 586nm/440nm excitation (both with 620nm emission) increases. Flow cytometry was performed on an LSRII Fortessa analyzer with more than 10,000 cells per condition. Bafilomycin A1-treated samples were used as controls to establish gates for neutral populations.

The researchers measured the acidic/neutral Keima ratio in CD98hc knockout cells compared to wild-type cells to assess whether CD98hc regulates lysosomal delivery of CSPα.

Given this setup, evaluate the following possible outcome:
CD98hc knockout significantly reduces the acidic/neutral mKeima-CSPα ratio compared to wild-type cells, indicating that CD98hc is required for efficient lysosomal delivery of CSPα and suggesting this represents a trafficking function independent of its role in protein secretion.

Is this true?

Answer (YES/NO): NO